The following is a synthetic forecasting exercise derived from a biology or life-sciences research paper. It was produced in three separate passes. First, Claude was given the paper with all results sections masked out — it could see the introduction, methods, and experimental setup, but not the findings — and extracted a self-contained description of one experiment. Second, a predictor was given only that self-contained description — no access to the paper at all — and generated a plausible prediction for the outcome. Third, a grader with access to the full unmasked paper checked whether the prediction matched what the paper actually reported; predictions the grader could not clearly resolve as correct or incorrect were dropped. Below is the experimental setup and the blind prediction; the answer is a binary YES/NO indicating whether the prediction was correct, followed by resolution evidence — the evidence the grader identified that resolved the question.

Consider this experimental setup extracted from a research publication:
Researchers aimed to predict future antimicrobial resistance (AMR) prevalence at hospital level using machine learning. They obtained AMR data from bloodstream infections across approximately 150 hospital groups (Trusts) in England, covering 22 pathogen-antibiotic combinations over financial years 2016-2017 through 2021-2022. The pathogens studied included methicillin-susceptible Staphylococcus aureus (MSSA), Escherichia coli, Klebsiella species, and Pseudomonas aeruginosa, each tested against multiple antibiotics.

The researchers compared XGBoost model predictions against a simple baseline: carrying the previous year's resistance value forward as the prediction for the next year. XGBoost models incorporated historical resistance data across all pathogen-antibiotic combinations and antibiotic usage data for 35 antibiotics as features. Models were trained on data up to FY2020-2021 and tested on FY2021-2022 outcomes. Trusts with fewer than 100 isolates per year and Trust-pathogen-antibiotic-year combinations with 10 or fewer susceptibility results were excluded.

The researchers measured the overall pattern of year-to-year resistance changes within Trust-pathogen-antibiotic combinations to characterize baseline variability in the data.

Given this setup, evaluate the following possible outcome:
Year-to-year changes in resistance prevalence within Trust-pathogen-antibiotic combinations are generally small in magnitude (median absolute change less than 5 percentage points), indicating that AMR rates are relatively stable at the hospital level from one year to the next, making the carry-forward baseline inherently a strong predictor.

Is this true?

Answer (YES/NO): YES